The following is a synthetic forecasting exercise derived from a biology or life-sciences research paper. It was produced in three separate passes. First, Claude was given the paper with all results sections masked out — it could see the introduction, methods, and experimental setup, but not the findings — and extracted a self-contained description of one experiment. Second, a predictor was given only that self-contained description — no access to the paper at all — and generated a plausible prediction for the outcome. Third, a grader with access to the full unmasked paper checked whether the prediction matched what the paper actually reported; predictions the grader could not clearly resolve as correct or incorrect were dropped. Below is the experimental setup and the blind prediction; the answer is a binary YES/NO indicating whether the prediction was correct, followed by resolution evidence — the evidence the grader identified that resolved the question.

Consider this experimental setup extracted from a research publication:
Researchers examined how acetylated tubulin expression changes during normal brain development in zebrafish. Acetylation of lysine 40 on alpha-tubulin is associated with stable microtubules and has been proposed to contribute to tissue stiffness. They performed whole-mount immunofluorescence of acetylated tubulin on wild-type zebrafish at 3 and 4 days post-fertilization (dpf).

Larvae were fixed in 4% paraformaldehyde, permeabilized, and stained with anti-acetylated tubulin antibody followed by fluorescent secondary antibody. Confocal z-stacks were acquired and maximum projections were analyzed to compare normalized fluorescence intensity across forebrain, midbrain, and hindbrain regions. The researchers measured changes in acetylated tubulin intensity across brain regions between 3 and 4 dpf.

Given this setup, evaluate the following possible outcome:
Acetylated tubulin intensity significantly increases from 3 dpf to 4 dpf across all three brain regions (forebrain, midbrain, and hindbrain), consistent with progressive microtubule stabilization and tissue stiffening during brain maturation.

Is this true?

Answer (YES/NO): YES